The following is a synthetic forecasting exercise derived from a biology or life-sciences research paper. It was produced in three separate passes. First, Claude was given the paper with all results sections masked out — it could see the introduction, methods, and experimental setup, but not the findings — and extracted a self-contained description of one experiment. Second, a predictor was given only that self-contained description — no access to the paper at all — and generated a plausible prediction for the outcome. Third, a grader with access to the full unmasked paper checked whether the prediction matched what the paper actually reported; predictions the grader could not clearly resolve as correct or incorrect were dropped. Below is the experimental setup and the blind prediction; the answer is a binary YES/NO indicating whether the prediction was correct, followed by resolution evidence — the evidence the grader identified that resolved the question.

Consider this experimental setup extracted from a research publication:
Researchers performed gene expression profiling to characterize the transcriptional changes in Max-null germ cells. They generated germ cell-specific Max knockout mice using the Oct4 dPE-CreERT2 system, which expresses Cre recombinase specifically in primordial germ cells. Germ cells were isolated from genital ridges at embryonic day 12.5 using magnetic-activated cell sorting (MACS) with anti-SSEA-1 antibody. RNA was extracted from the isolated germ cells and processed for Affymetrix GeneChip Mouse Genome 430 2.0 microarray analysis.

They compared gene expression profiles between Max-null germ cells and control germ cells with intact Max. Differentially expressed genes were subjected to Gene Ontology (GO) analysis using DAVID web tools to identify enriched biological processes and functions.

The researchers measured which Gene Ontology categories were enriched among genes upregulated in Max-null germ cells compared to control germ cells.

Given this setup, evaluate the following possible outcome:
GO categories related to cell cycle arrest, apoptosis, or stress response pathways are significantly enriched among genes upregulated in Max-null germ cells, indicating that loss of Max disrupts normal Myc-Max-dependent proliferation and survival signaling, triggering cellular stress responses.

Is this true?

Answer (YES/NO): NO